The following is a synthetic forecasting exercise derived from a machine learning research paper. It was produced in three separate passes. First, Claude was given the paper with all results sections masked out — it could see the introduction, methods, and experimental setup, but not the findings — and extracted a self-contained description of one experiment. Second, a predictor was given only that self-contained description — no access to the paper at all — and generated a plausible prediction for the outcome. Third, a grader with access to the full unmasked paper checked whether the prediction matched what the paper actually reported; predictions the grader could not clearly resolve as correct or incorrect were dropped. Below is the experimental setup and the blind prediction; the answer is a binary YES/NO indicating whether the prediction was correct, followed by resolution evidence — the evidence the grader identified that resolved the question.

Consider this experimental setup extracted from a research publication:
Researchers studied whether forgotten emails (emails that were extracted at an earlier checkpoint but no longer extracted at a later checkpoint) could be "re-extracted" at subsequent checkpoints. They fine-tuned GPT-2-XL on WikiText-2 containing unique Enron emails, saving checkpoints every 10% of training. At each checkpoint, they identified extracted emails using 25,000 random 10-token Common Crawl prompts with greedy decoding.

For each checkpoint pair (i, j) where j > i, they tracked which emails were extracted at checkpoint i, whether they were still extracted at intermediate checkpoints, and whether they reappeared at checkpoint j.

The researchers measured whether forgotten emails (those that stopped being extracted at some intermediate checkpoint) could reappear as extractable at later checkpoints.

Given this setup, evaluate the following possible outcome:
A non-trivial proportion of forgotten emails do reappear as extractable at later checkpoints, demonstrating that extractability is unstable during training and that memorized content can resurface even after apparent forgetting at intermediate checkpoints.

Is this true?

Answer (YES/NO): YES